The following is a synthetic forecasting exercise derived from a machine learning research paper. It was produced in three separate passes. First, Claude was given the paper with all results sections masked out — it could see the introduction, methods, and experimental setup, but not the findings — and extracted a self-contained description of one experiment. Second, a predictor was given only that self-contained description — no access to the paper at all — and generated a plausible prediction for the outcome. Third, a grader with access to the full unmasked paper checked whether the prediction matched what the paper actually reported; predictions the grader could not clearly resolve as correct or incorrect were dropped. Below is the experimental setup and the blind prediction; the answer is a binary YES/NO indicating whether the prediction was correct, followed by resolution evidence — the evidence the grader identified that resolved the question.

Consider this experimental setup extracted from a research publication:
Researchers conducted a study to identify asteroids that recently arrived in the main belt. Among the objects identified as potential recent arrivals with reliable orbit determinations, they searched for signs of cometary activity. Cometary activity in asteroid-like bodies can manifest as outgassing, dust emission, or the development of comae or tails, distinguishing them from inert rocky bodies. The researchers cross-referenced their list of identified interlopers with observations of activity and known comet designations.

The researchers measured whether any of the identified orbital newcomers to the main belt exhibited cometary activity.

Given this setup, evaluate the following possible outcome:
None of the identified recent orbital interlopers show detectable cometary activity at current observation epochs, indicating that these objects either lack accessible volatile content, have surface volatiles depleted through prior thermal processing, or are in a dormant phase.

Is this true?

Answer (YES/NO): NO